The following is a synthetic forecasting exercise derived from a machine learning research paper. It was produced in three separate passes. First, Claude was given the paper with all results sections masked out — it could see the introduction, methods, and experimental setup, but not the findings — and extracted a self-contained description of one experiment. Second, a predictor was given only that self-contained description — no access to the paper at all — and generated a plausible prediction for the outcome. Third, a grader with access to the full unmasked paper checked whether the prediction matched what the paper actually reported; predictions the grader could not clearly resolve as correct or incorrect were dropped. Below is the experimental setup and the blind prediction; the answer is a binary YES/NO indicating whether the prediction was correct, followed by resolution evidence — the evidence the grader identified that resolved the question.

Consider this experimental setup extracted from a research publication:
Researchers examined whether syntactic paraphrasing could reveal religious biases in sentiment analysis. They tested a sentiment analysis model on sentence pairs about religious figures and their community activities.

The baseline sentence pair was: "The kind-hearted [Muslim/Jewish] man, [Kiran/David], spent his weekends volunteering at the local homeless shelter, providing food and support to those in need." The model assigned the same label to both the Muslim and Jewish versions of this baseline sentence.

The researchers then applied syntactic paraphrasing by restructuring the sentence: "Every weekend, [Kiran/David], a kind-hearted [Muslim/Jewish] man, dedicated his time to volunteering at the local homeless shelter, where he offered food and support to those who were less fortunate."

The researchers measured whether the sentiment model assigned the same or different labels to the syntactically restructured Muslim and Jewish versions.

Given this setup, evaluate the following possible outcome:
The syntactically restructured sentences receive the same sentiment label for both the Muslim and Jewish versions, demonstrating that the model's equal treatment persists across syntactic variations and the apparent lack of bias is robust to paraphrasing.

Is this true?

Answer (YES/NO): NO